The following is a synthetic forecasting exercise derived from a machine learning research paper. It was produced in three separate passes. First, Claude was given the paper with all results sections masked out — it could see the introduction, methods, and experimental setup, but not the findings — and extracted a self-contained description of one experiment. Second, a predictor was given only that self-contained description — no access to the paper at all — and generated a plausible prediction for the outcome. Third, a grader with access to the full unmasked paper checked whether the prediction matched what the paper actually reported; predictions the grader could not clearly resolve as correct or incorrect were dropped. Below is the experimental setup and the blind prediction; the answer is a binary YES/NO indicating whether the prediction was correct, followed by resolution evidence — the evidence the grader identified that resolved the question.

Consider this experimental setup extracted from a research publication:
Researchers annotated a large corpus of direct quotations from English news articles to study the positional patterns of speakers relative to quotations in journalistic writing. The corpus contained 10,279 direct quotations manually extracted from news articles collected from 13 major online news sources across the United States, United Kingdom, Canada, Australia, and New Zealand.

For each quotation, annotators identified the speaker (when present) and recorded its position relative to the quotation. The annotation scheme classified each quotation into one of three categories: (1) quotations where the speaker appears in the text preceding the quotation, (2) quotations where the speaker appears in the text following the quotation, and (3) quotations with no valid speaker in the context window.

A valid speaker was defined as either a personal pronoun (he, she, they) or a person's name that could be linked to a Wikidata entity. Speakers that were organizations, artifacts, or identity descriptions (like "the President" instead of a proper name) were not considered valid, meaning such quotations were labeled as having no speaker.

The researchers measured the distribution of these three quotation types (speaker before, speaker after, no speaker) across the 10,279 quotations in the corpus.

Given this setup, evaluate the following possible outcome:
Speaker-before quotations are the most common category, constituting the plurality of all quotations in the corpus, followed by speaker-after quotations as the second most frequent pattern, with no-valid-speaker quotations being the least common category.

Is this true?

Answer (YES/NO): YES